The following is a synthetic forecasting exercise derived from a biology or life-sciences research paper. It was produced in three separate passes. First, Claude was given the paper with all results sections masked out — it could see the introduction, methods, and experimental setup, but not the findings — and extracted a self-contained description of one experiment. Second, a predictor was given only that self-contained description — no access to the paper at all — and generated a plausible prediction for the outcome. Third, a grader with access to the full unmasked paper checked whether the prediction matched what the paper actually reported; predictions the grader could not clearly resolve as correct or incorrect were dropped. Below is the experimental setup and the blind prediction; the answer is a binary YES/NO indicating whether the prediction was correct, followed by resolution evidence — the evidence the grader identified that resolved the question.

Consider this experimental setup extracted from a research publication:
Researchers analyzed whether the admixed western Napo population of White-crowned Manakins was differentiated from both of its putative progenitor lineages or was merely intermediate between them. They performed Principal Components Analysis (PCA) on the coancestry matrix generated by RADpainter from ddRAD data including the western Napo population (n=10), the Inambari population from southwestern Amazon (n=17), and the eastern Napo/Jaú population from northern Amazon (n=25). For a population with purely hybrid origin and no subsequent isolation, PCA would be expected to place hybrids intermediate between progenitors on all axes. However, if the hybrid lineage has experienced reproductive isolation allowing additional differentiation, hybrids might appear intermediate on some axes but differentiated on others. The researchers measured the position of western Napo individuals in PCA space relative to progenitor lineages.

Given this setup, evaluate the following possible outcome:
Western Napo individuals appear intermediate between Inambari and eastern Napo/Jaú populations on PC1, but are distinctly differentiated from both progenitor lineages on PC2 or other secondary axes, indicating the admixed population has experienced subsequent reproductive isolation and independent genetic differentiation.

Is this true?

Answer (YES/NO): YES